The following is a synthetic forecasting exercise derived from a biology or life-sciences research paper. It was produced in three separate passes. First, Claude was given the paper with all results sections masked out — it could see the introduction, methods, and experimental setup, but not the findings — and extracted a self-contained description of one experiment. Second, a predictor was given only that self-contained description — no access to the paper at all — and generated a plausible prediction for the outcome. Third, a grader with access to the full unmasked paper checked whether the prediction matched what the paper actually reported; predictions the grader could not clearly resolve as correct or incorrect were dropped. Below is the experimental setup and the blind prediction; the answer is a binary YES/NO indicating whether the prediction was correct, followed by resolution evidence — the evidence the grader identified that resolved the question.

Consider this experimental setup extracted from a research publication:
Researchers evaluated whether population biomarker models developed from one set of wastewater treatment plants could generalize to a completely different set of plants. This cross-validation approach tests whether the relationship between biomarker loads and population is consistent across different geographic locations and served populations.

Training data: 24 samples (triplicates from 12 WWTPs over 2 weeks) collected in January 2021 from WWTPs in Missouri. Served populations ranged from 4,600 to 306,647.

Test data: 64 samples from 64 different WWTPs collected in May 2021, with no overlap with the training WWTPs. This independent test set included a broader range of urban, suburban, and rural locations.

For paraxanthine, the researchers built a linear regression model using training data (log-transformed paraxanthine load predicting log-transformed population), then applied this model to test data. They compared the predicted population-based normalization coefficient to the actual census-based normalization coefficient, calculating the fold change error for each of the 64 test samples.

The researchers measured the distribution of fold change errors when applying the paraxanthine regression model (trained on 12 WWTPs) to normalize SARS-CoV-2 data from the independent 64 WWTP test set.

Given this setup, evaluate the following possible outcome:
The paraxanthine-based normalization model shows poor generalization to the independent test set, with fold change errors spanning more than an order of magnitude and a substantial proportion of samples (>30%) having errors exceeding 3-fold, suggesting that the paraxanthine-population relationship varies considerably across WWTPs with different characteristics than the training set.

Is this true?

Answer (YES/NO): NO